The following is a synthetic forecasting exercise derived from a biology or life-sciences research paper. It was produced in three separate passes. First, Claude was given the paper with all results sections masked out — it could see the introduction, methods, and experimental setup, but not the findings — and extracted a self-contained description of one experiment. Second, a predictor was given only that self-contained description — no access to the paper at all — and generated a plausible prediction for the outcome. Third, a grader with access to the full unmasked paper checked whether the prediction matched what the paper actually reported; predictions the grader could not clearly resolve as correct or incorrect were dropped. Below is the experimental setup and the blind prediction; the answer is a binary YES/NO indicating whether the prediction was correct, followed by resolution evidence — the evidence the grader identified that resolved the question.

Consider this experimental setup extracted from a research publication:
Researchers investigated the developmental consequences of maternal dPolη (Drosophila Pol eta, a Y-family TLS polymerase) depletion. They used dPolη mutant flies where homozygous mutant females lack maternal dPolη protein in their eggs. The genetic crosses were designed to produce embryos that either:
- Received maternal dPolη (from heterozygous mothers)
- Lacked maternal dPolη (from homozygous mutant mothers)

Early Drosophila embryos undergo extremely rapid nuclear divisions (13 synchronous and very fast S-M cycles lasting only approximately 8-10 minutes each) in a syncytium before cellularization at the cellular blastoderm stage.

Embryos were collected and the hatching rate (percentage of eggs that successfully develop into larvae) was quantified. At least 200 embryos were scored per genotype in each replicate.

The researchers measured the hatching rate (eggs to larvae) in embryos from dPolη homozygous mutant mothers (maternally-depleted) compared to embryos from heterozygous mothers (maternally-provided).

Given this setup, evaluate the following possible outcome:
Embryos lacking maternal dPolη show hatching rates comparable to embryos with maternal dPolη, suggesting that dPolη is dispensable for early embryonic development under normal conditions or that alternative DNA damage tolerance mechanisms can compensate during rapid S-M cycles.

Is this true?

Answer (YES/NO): NO